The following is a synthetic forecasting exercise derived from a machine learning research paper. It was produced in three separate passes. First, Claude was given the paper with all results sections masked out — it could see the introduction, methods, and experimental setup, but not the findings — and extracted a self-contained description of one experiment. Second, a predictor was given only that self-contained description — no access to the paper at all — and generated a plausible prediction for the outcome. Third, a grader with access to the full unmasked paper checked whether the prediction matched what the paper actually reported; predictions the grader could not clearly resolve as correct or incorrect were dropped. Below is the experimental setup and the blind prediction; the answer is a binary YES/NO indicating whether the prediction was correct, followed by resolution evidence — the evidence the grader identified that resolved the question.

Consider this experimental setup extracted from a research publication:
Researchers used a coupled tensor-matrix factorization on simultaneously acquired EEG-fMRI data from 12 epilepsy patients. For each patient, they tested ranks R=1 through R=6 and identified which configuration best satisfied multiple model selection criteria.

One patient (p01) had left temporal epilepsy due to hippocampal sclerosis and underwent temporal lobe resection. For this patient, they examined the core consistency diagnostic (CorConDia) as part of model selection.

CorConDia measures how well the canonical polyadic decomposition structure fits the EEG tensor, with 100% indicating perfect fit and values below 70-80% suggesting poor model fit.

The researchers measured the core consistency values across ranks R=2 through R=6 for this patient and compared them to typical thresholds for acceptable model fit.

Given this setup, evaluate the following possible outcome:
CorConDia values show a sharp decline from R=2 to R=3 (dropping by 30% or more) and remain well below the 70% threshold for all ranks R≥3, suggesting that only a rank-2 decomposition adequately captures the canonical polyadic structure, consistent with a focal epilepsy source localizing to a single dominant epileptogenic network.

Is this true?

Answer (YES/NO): NO